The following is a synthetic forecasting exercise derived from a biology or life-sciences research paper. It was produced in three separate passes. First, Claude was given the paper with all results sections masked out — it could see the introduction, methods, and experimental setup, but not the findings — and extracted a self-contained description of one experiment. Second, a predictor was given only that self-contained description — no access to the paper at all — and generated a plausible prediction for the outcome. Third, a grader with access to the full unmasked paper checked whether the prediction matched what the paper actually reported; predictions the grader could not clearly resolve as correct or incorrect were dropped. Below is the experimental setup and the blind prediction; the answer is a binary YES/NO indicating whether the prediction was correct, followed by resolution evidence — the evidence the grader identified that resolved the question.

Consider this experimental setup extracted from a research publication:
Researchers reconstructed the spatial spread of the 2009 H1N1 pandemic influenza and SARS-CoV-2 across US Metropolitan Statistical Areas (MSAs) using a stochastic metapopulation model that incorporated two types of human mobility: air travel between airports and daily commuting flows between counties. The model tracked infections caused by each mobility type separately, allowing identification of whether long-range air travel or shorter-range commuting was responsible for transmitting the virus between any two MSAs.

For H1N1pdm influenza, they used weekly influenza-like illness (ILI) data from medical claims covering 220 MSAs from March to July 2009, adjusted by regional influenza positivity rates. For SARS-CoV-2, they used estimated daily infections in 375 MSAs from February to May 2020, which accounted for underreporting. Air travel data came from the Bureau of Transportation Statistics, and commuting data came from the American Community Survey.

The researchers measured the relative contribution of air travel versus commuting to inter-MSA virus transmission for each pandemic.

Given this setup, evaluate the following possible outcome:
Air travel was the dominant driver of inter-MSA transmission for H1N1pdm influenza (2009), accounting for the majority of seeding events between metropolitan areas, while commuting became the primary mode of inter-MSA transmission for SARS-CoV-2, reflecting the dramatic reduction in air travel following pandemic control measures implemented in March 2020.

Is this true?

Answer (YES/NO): NO